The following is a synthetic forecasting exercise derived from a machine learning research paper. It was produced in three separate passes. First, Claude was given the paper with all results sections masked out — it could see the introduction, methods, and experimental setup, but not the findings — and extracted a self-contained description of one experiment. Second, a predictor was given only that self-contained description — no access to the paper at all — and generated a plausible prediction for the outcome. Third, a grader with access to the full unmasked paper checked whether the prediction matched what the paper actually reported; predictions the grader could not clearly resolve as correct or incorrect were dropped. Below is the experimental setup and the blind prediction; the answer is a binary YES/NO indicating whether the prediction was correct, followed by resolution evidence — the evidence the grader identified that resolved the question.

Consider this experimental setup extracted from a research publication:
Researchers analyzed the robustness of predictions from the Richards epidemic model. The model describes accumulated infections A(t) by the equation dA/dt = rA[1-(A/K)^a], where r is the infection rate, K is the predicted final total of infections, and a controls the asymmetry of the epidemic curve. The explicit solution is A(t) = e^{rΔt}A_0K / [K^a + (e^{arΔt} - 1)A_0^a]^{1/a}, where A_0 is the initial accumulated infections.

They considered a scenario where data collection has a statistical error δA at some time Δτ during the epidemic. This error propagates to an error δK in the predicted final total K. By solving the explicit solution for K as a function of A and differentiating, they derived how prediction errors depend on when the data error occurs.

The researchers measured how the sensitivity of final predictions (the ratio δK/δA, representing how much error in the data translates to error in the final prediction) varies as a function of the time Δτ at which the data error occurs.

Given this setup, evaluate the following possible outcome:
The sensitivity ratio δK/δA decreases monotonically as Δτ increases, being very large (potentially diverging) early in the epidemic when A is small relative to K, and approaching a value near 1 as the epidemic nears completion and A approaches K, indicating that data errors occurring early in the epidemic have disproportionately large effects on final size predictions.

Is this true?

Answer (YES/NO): YES